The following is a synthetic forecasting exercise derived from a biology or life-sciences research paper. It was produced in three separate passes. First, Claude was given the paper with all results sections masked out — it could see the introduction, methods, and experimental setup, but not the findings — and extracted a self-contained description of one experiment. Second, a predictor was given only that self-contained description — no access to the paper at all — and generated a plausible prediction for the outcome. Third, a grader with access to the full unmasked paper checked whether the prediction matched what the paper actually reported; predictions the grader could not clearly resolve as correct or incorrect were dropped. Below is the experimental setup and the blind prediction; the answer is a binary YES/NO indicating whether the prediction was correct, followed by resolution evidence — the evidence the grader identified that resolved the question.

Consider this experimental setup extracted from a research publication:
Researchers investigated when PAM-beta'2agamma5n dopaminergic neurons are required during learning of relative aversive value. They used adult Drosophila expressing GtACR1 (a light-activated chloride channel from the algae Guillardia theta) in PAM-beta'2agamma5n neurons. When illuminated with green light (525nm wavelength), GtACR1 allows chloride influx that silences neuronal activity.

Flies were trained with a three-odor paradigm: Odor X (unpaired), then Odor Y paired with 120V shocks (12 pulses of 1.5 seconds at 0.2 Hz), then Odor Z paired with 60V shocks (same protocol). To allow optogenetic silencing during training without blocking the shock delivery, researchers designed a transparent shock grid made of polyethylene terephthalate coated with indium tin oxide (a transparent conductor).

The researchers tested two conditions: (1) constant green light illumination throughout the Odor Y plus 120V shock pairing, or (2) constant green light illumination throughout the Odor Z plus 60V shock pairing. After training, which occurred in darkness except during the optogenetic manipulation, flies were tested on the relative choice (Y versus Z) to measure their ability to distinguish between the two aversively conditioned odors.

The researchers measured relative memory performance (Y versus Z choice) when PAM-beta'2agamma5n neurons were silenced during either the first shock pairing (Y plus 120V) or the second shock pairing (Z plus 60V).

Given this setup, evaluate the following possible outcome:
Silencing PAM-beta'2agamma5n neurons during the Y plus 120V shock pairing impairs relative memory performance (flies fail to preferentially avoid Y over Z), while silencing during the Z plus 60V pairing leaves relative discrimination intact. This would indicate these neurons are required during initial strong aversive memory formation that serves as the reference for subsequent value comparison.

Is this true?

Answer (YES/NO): NO